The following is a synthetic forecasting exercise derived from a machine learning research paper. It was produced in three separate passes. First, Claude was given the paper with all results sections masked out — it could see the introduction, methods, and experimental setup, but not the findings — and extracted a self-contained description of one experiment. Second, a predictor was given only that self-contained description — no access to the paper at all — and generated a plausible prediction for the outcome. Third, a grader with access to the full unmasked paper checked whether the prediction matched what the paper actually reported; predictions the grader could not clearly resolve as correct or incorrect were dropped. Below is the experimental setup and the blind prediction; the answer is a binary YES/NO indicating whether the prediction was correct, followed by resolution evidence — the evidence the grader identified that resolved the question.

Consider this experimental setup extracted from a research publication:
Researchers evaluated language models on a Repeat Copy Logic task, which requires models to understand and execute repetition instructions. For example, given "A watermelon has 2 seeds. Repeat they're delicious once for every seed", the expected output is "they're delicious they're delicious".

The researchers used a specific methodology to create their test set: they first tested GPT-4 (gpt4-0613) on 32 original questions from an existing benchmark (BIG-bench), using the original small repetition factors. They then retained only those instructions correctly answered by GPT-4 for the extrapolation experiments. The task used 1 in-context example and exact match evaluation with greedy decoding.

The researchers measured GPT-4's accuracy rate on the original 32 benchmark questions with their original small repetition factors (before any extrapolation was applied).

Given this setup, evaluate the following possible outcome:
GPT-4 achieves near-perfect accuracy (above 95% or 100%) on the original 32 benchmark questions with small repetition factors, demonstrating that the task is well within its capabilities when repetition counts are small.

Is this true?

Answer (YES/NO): NO